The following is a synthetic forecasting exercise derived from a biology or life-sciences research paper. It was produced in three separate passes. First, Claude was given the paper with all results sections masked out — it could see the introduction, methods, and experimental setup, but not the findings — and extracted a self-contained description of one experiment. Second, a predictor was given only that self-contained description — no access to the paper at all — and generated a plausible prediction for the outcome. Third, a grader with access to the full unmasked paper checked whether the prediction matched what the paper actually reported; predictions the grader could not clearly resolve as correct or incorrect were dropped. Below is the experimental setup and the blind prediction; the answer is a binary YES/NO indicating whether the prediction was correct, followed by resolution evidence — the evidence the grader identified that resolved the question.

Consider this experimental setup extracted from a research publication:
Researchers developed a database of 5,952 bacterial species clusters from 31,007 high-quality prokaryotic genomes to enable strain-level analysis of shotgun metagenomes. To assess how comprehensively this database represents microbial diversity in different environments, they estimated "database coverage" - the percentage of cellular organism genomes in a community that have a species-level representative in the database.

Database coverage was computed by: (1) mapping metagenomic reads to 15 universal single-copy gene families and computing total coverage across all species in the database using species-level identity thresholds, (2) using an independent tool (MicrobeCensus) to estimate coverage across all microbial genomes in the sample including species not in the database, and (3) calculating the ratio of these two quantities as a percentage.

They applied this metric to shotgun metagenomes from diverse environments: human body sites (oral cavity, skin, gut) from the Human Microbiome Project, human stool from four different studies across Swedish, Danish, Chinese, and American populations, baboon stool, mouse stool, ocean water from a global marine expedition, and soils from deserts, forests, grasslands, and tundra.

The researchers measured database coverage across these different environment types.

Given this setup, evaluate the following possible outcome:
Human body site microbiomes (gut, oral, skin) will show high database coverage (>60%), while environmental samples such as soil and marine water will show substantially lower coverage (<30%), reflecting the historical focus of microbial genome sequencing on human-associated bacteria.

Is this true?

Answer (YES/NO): NO